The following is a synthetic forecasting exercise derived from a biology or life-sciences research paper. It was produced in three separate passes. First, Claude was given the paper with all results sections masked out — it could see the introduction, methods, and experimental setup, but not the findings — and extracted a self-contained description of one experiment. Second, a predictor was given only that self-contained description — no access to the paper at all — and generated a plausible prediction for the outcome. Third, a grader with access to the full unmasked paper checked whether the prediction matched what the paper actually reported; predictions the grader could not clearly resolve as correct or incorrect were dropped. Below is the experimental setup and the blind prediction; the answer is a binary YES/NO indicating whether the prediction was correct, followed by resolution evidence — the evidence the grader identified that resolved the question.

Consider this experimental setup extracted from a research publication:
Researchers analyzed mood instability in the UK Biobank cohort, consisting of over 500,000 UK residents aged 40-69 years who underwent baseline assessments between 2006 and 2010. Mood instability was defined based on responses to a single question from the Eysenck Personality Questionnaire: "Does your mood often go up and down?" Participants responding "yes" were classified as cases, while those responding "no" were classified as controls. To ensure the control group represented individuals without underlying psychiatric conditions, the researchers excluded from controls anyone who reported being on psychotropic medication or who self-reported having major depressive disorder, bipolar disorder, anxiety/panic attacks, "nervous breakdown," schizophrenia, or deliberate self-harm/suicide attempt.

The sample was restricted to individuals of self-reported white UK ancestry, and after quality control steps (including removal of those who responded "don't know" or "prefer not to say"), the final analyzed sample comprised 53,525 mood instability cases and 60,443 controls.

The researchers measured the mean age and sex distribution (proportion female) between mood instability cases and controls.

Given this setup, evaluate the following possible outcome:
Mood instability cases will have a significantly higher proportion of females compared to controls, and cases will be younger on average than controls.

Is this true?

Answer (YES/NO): YES